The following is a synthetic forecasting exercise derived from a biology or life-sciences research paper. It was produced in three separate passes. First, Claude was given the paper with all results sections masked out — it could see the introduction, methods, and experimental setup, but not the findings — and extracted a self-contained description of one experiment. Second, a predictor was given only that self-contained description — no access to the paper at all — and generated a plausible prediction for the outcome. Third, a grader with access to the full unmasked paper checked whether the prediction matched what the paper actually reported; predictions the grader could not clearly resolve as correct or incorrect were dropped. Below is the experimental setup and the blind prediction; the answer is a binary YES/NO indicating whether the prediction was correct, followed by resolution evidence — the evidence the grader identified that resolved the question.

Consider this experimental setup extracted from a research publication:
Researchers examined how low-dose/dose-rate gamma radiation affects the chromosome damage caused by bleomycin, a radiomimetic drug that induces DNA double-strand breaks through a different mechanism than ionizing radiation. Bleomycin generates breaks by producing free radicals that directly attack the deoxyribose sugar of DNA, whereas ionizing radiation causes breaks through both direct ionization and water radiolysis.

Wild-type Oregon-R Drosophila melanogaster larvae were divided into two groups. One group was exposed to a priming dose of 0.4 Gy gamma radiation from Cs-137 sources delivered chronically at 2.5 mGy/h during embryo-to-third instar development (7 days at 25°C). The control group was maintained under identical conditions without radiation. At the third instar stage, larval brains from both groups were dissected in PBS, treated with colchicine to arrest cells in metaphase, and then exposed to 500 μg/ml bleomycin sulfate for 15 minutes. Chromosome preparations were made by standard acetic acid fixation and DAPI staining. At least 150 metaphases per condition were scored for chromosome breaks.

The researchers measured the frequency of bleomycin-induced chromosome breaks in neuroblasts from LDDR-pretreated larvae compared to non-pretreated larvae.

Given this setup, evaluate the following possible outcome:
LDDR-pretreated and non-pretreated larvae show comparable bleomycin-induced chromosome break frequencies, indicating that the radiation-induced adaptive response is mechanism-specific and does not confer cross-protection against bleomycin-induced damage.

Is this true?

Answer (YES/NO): NO